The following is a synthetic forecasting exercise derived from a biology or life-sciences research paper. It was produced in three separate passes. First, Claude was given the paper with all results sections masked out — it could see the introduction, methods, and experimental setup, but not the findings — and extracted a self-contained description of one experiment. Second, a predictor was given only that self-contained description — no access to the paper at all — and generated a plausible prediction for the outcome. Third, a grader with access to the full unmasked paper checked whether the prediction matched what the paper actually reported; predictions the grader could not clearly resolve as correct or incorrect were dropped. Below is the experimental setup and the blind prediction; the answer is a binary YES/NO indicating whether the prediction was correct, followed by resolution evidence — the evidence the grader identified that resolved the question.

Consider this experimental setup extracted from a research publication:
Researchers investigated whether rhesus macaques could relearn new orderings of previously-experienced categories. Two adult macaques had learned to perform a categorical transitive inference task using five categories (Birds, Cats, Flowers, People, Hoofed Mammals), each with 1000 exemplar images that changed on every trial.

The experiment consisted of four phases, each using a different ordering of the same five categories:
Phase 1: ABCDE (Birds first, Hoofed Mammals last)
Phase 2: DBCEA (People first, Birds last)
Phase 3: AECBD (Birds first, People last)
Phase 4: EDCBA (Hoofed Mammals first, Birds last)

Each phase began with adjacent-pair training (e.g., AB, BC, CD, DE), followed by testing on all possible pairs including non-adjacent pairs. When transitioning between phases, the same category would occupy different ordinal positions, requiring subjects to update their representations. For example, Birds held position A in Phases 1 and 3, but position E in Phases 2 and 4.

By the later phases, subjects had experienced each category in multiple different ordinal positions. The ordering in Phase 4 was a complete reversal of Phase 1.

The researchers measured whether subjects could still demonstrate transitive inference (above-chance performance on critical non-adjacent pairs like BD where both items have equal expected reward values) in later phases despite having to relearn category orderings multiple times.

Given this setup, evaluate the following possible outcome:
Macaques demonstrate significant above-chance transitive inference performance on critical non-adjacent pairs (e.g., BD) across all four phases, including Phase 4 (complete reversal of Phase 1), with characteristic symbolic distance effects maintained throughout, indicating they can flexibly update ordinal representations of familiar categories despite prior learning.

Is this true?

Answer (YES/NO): YES